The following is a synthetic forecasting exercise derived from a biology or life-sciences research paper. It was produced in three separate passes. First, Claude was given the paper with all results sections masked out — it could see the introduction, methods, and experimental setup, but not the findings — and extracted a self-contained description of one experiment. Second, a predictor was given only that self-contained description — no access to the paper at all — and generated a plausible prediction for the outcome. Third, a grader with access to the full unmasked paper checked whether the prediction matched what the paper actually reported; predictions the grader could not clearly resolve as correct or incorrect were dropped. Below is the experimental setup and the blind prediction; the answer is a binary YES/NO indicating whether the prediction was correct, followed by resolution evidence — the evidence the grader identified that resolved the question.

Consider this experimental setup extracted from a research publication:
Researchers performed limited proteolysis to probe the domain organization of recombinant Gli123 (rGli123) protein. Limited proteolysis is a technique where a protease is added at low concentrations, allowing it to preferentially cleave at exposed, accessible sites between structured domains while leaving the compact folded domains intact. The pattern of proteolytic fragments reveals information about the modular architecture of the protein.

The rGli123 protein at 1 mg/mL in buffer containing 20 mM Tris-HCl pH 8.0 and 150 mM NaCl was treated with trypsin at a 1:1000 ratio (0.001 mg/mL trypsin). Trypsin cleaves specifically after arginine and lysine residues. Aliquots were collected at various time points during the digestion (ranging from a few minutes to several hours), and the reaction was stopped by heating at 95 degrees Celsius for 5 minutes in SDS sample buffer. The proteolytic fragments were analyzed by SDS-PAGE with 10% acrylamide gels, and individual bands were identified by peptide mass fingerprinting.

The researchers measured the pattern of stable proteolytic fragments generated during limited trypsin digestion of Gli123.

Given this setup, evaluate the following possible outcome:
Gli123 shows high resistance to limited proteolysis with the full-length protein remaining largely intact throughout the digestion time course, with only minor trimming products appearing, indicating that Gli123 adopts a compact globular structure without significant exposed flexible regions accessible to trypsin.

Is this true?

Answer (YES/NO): NO